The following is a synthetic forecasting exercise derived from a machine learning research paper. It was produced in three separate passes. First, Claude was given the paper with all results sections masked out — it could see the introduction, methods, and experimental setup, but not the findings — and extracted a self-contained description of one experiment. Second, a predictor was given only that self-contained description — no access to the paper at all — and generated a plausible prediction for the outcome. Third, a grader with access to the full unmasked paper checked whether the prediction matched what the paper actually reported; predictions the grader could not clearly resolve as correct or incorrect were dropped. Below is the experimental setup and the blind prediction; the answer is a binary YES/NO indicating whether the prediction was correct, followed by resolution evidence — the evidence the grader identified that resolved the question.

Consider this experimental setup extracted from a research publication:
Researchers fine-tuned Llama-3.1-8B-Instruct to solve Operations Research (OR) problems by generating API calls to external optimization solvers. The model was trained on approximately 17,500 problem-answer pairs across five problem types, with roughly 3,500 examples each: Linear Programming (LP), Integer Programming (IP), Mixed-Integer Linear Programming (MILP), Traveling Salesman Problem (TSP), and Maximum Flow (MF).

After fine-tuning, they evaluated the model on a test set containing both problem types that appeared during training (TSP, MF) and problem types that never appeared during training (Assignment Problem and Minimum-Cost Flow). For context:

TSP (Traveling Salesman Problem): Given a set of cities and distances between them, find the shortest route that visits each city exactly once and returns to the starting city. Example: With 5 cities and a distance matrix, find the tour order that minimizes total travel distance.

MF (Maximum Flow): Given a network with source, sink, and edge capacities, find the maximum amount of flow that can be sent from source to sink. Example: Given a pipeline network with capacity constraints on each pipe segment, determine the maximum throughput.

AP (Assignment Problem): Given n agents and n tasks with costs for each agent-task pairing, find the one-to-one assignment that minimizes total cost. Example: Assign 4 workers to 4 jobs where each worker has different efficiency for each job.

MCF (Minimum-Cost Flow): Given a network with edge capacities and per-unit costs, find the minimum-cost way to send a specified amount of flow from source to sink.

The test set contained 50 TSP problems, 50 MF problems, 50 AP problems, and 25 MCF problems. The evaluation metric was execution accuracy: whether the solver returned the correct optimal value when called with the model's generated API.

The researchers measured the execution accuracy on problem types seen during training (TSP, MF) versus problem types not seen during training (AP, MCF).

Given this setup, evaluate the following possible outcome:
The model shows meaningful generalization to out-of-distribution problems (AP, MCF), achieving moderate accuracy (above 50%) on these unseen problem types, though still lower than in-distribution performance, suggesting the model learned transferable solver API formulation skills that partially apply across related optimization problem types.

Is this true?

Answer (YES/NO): NO